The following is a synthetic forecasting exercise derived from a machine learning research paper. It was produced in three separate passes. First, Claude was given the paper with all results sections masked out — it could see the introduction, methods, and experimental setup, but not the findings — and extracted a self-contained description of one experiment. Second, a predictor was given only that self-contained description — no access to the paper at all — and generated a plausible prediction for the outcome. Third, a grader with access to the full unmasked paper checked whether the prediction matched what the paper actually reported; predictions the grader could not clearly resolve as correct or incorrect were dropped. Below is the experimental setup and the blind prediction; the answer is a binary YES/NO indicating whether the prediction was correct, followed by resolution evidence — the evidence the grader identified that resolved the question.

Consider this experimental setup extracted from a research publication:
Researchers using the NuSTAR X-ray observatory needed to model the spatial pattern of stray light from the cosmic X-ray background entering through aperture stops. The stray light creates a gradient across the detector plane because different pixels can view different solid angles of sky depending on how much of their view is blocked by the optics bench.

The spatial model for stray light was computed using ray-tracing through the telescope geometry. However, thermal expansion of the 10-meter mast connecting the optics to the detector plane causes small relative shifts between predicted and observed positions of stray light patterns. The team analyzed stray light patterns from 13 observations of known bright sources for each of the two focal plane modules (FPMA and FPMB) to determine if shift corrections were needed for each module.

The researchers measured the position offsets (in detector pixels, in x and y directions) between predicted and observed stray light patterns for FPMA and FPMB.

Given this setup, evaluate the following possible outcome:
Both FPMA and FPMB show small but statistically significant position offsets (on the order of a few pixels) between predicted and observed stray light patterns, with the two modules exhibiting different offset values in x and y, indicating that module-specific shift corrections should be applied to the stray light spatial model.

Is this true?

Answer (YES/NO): YES